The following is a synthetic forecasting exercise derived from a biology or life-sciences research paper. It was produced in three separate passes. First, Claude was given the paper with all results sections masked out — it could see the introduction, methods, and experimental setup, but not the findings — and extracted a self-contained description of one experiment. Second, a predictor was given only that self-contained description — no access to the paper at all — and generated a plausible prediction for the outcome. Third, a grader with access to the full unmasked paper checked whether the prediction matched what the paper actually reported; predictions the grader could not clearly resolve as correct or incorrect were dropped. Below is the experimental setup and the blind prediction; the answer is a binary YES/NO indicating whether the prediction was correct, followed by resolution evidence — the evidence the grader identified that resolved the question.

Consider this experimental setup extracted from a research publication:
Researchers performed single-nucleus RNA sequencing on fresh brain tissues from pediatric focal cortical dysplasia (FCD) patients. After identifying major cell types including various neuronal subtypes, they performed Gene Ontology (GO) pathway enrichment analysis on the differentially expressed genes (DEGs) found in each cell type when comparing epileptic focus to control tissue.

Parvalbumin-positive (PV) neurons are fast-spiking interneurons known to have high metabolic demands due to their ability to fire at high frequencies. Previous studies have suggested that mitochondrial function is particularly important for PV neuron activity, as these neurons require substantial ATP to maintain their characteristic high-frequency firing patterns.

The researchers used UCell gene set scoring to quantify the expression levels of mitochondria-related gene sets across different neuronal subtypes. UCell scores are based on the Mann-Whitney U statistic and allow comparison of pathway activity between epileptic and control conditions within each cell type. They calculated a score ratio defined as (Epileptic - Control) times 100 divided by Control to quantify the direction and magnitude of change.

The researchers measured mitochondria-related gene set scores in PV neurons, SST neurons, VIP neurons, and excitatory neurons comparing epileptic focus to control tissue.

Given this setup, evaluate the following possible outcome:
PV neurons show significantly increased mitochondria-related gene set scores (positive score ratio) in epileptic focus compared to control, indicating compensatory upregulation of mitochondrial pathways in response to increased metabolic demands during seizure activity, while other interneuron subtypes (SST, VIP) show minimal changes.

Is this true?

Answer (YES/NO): NO